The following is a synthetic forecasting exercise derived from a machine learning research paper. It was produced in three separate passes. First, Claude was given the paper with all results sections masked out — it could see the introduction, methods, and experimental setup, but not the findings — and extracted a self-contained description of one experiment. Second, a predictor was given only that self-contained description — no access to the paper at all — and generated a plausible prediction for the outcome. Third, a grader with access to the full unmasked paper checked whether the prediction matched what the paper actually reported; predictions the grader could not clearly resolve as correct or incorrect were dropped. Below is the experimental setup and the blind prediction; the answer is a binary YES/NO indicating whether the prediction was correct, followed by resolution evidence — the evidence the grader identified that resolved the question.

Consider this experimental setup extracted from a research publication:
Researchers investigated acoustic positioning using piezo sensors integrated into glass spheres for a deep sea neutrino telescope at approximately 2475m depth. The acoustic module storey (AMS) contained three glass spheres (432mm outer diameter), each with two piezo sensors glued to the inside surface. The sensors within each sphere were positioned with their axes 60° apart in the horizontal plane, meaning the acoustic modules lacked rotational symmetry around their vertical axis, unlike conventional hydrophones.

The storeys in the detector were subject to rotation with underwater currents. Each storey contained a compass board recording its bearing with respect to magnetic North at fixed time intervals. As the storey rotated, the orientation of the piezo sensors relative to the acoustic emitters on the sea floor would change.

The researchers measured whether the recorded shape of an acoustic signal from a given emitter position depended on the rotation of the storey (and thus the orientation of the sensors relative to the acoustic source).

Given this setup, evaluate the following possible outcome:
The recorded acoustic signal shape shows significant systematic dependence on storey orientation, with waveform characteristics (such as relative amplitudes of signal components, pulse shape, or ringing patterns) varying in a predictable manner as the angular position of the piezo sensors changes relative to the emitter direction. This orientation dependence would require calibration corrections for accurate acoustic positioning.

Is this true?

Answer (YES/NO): YES